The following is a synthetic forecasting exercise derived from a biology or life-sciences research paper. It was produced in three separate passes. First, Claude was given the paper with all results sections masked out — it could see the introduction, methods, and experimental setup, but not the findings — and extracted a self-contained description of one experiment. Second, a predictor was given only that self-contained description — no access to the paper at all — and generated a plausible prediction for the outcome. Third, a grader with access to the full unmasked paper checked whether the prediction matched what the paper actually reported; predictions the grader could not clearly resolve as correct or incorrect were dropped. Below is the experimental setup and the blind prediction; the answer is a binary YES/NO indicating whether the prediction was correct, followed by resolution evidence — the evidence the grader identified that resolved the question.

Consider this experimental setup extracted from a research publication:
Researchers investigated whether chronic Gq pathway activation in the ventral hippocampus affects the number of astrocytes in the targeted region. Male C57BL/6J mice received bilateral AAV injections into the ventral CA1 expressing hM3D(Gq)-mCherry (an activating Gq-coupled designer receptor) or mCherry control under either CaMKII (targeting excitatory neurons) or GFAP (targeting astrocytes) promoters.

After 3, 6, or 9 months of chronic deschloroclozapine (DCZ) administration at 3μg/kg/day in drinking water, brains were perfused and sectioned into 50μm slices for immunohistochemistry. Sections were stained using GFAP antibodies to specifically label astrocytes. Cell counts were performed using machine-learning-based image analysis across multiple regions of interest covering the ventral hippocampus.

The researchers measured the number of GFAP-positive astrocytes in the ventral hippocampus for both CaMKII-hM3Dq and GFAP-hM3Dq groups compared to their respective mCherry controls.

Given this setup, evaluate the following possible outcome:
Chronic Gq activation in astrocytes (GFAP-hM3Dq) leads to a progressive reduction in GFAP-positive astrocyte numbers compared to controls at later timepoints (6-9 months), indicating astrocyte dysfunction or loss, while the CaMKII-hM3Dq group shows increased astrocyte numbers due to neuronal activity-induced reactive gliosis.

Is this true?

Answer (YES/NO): NO